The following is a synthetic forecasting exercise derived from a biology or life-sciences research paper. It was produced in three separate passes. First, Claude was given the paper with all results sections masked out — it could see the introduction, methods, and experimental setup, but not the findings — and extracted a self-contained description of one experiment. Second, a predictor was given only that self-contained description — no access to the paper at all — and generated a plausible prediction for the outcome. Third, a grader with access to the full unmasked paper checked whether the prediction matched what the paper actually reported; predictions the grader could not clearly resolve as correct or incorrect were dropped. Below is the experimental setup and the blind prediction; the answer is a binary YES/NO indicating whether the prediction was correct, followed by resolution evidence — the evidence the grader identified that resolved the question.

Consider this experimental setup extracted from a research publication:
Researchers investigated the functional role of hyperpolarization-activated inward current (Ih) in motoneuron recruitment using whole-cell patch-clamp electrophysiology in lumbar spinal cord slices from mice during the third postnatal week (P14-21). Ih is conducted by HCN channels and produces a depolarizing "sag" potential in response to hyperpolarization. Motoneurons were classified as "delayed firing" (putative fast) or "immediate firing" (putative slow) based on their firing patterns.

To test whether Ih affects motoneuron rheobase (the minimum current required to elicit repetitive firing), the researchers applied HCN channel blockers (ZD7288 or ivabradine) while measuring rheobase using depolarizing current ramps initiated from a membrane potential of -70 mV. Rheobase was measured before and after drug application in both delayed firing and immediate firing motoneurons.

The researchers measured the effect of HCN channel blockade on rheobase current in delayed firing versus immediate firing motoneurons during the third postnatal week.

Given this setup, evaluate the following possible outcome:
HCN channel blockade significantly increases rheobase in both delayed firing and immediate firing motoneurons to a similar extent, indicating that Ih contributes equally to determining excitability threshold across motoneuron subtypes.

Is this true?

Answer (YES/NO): NO